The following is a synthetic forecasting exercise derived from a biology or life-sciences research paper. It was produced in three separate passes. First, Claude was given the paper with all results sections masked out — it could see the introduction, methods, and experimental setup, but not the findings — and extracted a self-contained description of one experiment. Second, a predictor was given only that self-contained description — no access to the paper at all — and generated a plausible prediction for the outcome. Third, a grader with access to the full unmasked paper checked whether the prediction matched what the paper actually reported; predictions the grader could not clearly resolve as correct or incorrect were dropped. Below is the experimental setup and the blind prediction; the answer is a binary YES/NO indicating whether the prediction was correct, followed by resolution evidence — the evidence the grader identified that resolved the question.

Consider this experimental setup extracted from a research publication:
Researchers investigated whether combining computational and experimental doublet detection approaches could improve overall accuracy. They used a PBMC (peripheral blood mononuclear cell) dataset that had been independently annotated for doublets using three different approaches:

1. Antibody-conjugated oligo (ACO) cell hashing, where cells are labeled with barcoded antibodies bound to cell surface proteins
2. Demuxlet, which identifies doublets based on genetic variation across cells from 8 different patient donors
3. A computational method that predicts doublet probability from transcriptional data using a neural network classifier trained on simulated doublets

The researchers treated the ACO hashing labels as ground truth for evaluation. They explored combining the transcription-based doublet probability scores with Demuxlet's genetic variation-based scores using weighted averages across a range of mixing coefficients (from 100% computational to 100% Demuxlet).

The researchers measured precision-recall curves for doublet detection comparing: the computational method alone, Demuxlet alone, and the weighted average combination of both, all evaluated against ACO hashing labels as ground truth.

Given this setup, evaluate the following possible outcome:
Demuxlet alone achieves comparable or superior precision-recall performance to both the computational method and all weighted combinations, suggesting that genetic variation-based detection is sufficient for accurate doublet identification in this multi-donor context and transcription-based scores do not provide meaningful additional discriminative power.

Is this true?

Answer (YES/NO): NO